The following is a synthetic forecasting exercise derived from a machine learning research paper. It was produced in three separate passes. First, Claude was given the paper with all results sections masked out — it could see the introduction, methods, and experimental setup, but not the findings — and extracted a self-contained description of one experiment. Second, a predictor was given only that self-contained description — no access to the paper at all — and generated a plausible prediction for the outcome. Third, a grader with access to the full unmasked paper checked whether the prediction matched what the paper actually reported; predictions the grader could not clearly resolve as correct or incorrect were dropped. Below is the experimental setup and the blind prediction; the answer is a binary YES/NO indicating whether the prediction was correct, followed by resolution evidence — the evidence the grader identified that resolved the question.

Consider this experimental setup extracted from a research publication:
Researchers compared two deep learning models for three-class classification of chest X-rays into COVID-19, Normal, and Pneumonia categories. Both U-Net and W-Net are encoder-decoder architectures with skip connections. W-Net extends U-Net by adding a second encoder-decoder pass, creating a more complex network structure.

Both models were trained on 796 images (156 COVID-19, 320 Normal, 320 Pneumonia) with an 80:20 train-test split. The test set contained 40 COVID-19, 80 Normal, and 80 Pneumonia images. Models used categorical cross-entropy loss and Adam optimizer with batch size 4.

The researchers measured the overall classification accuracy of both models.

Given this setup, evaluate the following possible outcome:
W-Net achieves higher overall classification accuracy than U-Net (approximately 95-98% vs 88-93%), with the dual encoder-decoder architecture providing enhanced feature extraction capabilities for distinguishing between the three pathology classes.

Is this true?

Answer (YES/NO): NO